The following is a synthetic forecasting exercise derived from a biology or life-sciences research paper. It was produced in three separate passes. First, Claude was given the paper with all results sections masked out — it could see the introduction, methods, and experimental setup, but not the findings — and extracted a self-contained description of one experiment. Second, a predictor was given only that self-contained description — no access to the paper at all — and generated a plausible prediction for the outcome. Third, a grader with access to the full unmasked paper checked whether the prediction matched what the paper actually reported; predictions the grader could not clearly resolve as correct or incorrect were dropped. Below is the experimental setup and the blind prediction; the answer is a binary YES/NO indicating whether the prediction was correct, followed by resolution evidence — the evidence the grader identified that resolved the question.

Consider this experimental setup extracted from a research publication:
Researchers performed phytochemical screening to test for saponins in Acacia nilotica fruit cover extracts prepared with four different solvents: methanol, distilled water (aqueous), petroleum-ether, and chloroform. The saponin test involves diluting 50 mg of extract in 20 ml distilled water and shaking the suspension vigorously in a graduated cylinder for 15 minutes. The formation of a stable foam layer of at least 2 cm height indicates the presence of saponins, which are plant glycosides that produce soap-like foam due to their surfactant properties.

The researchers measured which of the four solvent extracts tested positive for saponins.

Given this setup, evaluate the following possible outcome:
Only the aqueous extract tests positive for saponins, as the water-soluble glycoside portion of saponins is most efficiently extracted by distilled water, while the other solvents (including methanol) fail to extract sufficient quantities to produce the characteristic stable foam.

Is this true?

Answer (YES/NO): NO